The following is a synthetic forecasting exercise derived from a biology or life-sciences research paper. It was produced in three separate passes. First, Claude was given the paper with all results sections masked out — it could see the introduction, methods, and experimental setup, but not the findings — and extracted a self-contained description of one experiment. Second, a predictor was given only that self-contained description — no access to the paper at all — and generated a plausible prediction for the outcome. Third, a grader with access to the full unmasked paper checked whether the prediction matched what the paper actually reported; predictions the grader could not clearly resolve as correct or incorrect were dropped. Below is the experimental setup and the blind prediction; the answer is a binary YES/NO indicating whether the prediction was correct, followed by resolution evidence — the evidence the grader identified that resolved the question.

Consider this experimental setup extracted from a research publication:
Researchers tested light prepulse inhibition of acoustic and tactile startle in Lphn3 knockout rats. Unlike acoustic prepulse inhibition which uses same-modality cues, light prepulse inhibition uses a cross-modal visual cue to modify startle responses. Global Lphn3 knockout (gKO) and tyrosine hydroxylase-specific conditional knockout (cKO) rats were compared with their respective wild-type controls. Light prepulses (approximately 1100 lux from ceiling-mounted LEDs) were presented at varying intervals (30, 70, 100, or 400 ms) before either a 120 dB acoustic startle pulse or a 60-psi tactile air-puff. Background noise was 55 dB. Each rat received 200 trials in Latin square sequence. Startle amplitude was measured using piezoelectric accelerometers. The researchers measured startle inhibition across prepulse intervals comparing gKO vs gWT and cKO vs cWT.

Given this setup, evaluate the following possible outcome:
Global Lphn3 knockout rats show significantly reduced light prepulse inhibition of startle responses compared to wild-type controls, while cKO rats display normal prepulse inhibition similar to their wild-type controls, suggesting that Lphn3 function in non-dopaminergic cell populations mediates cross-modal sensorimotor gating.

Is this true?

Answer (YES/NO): NO